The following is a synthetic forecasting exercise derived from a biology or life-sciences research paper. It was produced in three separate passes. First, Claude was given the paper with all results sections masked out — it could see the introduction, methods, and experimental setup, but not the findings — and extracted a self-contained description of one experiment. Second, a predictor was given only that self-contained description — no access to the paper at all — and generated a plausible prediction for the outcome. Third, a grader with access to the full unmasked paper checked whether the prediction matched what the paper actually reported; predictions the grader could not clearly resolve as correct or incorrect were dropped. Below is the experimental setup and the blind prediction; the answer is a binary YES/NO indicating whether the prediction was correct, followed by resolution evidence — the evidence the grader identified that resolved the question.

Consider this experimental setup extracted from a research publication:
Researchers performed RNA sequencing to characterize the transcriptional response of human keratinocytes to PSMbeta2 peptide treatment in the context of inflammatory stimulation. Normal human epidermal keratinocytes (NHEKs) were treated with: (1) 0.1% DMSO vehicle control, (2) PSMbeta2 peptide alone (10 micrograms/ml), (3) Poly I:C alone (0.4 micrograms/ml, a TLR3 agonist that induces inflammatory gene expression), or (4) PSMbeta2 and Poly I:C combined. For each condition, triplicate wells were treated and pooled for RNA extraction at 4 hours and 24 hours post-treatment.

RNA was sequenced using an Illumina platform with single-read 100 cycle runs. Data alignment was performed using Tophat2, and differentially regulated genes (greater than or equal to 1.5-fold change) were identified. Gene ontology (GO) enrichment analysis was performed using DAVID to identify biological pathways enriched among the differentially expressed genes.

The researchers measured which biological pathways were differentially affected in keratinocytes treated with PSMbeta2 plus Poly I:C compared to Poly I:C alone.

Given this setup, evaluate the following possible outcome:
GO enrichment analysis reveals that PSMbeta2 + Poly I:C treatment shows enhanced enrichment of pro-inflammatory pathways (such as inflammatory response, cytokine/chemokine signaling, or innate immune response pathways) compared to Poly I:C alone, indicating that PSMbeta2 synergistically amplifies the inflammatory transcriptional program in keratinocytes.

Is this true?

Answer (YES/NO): NO